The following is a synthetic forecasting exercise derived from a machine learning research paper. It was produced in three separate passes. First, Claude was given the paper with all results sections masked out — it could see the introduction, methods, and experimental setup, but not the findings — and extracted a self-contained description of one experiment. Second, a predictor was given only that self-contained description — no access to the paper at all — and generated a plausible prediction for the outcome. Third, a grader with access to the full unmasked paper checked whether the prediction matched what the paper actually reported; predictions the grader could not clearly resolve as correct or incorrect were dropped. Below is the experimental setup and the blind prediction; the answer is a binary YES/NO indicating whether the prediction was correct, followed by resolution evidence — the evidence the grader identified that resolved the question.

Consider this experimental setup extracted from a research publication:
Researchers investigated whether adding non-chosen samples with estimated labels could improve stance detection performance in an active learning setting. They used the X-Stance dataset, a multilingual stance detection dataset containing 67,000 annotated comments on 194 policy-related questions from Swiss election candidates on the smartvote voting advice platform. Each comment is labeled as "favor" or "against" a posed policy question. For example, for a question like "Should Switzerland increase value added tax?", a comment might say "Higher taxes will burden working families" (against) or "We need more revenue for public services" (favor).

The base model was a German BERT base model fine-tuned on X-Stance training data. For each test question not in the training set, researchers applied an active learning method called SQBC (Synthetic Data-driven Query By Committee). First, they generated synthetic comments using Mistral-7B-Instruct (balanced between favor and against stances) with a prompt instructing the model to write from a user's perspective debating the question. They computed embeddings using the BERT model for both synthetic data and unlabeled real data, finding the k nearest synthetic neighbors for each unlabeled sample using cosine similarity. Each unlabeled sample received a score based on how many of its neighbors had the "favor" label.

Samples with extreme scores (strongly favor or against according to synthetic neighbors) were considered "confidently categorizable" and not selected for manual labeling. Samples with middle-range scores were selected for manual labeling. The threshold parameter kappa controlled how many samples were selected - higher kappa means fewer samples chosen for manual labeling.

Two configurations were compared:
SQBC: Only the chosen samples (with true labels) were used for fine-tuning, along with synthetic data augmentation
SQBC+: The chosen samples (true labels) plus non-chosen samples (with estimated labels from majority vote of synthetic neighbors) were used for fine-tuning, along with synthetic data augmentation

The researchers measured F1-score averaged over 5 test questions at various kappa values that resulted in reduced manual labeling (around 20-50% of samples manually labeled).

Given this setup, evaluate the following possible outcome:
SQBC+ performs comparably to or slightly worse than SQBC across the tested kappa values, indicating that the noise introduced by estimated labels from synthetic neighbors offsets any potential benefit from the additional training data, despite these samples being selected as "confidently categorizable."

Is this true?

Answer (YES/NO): NO